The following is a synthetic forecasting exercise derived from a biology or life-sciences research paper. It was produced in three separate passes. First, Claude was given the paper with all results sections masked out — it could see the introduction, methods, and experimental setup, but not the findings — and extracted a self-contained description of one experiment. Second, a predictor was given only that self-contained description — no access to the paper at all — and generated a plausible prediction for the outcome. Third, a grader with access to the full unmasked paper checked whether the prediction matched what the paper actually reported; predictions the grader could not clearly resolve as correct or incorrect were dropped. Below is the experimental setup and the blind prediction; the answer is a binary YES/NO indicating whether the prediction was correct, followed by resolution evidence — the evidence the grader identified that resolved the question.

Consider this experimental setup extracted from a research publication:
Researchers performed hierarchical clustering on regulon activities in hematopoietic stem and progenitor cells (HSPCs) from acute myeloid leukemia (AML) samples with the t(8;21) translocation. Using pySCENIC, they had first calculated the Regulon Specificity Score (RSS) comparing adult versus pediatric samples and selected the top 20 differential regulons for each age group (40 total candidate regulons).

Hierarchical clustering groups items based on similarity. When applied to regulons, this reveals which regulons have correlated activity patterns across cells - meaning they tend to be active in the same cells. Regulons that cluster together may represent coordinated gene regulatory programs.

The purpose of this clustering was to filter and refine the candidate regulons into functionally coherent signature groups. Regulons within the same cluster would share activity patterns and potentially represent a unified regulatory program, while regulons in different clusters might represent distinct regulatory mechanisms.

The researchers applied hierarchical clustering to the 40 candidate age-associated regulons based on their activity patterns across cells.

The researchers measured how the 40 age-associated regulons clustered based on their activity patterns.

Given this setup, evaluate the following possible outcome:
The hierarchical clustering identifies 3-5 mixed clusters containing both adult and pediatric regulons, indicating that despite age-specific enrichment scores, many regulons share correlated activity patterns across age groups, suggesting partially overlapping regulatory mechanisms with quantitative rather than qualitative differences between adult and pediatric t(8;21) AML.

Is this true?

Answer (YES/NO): NO